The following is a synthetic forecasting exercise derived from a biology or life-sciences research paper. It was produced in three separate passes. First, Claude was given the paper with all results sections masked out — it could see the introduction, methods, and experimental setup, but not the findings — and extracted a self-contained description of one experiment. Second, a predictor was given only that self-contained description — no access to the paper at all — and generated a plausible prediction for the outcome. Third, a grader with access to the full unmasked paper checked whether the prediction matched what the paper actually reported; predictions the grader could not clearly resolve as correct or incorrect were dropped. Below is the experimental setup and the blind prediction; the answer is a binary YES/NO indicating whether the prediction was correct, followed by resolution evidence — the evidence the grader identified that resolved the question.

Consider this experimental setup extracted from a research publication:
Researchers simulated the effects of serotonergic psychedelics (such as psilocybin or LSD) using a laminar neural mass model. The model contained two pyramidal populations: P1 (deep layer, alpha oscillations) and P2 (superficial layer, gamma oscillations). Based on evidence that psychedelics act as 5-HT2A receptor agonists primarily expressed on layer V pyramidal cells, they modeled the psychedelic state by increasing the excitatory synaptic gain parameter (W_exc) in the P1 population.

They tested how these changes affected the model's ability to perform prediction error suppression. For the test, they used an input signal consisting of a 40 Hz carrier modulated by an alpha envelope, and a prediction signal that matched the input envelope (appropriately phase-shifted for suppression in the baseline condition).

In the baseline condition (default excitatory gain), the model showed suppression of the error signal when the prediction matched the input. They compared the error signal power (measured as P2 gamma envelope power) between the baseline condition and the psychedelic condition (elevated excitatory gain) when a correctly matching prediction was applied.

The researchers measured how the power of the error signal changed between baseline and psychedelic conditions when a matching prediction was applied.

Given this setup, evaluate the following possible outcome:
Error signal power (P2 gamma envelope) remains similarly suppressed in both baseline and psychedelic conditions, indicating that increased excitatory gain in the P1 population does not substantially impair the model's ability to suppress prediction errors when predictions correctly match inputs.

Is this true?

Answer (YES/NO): NO